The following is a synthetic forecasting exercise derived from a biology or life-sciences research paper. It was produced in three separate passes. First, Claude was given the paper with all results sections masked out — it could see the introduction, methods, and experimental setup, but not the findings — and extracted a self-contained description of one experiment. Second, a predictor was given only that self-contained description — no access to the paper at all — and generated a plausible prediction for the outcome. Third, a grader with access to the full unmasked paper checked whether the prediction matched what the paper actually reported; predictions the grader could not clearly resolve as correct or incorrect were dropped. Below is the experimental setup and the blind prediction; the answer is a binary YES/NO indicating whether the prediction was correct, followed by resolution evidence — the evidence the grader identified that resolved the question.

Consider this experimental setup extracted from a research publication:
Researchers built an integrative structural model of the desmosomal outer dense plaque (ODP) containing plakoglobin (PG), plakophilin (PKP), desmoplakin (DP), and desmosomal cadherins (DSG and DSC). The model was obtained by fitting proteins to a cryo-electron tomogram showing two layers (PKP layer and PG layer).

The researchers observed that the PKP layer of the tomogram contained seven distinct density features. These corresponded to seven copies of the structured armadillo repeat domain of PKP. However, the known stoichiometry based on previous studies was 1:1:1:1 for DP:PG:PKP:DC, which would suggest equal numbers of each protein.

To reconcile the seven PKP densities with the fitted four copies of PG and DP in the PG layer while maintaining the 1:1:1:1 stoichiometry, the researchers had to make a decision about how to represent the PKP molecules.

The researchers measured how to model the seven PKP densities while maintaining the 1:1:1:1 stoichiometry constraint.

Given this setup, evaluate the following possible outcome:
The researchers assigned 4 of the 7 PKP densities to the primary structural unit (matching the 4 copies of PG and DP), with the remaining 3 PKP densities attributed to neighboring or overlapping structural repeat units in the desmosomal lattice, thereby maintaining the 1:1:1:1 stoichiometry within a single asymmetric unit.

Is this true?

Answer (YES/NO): NO